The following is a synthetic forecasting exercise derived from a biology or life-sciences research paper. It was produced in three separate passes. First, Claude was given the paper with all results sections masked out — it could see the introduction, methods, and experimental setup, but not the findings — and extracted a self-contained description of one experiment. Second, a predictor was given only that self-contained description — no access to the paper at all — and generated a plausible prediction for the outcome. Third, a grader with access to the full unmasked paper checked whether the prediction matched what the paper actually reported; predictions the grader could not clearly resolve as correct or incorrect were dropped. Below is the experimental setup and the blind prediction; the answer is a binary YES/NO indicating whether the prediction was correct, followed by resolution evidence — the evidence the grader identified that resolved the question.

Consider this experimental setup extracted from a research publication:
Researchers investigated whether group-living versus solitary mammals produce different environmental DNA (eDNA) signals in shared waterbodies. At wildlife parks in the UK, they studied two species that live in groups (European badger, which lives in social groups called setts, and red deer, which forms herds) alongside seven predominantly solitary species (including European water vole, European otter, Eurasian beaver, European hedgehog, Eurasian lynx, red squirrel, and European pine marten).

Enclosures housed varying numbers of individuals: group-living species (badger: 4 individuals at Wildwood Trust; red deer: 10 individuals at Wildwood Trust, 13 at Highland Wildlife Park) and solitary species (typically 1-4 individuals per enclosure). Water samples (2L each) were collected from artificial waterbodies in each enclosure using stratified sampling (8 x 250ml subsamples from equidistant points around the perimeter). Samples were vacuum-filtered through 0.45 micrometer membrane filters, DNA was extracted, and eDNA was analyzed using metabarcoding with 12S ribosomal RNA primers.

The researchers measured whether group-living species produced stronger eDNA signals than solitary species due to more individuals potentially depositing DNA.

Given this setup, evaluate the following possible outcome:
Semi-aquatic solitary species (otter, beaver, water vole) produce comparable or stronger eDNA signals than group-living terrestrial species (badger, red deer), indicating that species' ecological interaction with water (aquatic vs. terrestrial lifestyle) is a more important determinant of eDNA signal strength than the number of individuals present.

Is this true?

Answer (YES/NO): NO